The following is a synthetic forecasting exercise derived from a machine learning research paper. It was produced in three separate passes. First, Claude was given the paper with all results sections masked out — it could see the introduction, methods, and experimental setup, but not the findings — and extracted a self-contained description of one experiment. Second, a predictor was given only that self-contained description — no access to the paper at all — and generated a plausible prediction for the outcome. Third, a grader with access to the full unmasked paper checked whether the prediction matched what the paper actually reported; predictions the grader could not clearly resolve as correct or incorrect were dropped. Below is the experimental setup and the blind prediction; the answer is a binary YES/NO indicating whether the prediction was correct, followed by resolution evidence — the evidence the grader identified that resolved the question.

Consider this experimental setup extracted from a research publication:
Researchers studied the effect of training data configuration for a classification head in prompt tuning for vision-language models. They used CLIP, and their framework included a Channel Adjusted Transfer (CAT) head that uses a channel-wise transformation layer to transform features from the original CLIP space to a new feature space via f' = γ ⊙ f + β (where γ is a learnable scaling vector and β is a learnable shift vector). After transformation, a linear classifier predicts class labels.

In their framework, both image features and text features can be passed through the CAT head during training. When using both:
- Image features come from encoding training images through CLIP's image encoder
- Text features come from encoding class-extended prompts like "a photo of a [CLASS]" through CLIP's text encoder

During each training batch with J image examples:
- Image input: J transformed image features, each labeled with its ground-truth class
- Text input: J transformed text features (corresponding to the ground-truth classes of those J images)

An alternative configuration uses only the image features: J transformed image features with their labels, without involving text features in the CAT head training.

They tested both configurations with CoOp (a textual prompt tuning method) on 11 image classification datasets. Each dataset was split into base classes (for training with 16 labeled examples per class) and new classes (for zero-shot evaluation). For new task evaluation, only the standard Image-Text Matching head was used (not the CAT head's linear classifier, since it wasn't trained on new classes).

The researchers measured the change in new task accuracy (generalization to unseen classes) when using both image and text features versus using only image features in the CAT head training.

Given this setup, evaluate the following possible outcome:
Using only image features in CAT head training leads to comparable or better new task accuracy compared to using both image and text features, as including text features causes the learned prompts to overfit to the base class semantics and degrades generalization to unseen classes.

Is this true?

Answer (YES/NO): NO